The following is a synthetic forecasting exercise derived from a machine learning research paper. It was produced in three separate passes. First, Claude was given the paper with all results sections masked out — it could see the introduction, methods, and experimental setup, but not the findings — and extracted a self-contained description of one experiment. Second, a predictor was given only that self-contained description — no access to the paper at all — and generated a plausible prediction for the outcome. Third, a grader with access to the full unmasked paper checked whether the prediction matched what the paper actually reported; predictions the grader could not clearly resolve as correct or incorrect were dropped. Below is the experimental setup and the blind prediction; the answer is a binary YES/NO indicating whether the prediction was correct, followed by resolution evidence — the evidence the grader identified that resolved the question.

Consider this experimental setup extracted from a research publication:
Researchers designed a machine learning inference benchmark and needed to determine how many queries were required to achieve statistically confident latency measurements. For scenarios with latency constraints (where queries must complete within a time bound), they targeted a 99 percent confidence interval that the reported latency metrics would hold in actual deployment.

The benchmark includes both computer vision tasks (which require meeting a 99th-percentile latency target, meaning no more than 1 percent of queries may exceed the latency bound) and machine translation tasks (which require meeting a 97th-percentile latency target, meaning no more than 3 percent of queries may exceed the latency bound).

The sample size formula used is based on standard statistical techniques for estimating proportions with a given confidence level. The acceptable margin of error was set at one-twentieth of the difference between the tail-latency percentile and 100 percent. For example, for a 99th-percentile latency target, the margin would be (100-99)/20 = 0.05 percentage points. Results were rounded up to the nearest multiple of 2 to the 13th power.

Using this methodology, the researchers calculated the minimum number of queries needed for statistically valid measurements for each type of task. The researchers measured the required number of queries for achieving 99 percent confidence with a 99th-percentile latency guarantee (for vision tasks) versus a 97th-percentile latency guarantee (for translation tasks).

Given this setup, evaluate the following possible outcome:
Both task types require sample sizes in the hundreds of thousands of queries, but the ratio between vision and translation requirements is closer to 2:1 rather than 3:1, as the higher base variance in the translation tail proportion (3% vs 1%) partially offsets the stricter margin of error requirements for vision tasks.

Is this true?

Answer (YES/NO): NO